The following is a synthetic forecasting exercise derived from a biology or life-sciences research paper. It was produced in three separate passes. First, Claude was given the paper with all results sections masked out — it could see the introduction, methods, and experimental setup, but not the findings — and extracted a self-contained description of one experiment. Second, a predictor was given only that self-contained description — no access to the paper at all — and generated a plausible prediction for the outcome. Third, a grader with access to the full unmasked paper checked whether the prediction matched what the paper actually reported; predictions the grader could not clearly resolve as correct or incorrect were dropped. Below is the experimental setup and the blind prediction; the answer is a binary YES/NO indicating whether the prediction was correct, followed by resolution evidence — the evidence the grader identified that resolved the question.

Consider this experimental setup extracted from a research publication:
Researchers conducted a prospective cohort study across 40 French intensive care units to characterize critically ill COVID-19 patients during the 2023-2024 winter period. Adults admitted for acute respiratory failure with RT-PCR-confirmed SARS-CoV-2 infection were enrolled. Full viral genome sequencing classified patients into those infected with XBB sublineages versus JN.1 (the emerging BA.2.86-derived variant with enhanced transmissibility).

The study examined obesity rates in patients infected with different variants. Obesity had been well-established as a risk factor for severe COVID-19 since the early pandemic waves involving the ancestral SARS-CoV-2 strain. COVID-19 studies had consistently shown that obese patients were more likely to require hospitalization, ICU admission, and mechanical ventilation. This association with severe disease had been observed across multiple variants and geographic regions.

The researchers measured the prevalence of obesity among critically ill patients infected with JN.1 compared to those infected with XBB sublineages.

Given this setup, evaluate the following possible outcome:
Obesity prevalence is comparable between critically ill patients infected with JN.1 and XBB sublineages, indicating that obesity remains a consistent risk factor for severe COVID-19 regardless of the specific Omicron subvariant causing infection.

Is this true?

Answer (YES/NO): NO